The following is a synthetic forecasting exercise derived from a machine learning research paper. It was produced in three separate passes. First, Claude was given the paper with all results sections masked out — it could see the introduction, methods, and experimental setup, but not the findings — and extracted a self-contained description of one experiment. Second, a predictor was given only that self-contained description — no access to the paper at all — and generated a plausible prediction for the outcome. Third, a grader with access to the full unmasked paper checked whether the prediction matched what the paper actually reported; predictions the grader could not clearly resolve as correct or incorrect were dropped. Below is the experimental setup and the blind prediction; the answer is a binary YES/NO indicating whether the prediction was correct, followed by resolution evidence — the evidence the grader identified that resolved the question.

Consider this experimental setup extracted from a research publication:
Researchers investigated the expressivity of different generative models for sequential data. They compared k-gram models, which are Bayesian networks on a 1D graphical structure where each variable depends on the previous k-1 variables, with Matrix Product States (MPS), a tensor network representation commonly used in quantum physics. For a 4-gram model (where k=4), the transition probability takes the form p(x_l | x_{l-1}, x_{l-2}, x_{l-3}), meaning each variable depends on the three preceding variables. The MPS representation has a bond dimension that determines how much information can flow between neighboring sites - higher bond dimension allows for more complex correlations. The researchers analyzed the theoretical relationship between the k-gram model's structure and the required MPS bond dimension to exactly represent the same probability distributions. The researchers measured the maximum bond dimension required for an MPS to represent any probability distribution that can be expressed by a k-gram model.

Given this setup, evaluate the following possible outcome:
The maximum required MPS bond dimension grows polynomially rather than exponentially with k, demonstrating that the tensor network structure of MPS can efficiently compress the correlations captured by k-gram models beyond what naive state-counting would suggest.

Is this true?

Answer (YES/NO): NO